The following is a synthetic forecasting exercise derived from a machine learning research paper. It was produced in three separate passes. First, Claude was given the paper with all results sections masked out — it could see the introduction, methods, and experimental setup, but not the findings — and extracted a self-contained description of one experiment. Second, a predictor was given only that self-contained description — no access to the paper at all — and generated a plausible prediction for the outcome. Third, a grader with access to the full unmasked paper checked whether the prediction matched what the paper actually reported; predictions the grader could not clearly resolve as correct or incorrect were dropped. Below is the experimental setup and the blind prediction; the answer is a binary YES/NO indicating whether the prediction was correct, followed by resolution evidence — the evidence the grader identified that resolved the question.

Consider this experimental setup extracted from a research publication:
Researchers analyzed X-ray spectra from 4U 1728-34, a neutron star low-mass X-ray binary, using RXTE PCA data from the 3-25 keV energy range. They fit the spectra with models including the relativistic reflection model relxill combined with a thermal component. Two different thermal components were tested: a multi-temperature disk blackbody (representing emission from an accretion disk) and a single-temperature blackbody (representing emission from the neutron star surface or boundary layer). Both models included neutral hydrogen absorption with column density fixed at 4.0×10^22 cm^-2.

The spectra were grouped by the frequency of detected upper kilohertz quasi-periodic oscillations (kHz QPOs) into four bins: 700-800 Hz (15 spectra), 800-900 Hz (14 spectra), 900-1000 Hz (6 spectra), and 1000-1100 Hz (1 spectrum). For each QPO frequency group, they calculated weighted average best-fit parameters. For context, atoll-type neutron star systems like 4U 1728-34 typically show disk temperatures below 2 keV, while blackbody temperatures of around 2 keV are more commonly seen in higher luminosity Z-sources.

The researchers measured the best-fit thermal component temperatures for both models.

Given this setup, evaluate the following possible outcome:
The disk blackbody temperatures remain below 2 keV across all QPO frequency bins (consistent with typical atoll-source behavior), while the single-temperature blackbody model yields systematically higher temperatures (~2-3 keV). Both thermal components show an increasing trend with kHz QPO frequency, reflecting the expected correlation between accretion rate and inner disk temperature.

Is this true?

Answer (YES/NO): NO